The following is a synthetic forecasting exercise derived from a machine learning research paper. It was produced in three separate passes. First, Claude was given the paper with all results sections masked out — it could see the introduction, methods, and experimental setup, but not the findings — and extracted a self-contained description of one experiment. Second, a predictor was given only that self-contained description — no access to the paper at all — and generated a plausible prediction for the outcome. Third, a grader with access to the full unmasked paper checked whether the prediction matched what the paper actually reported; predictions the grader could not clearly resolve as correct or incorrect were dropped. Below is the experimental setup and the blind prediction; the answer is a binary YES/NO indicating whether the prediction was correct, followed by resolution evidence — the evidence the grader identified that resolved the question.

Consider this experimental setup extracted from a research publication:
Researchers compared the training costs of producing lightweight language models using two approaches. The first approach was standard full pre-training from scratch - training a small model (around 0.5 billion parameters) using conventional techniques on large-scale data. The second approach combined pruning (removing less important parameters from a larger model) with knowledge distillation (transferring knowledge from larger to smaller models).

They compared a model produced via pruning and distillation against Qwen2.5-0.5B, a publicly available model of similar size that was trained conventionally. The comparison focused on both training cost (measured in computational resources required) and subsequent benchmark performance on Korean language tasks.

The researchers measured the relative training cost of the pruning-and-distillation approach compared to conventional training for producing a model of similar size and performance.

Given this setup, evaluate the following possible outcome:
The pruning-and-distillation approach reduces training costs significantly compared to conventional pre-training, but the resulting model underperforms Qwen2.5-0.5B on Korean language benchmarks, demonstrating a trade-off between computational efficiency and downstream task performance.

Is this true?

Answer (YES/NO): NO